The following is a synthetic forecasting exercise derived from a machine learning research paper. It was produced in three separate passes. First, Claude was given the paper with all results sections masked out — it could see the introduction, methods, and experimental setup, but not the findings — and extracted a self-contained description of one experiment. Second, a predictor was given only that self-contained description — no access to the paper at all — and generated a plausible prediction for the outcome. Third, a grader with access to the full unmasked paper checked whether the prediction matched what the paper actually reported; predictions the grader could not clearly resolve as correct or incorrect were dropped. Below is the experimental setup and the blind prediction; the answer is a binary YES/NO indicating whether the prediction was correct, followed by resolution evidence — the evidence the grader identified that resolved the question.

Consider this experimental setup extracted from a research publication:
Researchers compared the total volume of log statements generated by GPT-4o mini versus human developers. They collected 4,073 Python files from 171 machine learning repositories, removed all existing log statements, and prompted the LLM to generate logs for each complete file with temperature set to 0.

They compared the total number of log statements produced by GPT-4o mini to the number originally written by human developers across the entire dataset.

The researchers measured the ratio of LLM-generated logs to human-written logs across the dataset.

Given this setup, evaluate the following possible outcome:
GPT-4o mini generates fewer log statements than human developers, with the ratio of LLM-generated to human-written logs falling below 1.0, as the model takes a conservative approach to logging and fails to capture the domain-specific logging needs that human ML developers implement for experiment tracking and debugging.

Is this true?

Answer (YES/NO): NO